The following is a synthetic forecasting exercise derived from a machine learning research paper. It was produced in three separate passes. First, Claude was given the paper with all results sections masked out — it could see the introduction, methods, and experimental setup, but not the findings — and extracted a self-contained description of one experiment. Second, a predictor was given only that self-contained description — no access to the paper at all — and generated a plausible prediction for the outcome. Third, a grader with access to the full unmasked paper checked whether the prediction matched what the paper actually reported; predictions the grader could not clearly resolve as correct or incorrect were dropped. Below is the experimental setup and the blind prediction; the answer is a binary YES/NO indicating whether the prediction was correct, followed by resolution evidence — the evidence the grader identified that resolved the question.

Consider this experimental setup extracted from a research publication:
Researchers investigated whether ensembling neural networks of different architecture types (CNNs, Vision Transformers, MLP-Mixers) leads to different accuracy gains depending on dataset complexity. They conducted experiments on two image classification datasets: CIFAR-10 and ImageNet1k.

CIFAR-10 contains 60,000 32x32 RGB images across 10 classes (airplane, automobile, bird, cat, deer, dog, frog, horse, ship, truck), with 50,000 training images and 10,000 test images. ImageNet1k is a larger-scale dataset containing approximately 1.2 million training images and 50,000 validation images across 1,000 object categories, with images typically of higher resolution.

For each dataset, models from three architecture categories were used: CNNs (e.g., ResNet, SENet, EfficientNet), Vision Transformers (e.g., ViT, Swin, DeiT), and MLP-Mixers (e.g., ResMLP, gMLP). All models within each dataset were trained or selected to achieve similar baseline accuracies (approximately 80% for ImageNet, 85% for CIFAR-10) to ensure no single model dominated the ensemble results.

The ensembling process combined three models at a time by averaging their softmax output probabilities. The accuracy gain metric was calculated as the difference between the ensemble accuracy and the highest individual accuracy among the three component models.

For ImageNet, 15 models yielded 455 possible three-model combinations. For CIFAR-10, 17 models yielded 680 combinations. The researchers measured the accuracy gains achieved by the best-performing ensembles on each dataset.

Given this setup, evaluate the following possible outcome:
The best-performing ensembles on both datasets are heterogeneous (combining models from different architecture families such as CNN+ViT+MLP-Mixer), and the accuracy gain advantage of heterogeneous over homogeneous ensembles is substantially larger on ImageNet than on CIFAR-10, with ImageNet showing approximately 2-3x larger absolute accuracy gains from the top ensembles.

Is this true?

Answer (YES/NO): NO